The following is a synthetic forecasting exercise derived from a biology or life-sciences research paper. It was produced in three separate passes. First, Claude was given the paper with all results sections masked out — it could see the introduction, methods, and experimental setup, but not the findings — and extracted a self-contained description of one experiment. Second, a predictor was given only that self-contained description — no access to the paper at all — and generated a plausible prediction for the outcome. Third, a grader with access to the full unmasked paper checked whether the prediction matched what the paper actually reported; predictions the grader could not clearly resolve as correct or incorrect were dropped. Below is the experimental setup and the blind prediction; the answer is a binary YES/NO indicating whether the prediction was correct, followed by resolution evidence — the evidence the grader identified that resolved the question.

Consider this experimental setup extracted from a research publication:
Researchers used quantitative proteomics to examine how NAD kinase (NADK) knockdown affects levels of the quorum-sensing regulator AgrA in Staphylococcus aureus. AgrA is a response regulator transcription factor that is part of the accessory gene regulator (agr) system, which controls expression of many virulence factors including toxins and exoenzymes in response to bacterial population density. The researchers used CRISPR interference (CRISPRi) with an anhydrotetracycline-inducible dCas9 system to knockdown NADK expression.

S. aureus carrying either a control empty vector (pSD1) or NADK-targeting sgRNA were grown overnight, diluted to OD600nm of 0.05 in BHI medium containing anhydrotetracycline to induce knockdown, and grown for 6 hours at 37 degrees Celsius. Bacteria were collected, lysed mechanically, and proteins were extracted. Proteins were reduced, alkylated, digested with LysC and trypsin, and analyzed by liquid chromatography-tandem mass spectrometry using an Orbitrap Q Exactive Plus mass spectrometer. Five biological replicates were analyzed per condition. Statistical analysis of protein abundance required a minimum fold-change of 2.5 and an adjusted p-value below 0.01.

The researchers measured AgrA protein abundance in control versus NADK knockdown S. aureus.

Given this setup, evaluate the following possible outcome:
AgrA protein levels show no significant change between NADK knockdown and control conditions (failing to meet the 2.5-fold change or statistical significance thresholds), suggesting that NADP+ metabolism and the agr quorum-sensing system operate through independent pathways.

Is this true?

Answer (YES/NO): NO